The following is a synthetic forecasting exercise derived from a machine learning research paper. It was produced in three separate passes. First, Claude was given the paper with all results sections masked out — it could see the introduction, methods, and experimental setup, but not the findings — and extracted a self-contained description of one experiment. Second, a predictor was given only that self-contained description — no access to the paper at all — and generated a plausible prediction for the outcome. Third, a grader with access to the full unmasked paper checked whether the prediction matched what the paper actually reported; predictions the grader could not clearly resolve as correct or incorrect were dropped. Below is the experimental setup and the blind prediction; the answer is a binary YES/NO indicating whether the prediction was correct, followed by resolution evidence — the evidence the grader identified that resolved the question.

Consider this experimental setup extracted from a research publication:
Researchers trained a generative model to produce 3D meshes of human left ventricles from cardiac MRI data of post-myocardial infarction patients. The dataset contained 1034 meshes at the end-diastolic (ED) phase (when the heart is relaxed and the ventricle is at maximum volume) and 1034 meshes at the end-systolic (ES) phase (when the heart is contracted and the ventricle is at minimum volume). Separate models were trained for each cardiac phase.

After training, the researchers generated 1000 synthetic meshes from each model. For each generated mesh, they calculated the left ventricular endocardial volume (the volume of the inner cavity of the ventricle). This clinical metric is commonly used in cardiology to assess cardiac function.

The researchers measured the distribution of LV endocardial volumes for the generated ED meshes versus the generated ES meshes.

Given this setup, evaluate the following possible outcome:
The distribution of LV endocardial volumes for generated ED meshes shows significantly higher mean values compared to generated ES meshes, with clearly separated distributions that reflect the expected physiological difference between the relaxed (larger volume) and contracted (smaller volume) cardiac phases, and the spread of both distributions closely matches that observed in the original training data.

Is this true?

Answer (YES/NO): NO